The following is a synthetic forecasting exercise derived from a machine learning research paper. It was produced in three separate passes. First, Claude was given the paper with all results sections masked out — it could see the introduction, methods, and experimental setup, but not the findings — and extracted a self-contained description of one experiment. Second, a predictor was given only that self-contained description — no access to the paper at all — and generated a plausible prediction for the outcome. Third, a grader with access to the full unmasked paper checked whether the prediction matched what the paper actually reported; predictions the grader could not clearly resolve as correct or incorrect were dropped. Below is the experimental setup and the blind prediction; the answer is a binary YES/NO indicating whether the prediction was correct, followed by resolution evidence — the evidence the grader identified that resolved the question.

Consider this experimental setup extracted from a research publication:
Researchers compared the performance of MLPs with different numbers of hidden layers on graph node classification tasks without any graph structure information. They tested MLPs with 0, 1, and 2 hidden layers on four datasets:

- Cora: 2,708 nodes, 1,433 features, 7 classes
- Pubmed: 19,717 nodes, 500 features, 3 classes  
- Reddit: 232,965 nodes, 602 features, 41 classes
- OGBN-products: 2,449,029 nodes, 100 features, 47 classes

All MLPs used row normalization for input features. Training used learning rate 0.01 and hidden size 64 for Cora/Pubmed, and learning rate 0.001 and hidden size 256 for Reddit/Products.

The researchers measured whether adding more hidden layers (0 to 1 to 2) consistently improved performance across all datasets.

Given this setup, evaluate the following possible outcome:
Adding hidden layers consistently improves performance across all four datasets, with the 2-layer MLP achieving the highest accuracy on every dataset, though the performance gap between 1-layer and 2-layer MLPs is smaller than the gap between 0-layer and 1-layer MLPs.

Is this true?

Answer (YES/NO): NO